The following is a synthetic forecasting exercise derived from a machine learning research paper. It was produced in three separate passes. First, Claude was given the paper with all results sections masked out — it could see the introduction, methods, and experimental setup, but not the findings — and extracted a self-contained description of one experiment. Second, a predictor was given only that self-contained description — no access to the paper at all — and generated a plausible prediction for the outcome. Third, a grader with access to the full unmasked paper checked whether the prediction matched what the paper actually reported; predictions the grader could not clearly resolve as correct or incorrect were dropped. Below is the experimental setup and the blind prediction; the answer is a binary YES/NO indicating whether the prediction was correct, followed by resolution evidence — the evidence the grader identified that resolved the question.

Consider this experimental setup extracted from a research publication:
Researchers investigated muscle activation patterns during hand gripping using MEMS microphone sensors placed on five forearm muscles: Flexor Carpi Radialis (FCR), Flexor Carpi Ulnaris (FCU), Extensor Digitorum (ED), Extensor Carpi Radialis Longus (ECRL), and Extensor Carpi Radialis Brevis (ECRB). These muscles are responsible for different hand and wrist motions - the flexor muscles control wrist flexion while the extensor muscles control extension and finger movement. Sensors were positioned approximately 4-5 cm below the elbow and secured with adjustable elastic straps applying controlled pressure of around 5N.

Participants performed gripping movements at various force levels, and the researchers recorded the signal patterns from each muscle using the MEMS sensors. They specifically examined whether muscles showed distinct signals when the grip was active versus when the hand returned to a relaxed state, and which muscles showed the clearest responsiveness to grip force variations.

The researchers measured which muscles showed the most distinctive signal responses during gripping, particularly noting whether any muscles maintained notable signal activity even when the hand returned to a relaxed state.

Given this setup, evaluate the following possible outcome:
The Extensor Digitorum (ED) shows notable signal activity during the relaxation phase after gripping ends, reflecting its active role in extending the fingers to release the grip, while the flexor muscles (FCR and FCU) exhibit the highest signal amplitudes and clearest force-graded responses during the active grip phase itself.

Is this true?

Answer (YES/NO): NO